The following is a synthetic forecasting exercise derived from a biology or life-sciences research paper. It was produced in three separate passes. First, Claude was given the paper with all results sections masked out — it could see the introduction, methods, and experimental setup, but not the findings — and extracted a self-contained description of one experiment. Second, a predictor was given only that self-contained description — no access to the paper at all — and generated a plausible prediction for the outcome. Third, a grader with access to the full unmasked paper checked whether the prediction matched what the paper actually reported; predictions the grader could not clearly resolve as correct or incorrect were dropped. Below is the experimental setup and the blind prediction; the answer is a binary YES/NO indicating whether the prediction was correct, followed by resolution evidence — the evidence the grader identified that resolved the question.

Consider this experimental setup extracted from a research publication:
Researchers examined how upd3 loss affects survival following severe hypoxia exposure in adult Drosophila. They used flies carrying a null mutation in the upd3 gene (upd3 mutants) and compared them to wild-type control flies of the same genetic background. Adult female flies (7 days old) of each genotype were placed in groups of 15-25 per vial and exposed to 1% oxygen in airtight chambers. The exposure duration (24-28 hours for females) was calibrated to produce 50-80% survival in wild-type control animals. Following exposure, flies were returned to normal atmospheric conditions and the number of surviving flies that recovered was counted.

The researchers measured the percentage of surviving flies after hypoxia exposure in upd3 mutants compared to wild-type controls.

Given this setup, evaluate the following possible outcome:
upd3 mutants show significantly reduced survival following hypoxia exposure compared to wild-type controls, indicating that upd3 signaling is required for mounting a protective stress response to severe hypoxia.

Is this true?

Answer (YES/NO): YES